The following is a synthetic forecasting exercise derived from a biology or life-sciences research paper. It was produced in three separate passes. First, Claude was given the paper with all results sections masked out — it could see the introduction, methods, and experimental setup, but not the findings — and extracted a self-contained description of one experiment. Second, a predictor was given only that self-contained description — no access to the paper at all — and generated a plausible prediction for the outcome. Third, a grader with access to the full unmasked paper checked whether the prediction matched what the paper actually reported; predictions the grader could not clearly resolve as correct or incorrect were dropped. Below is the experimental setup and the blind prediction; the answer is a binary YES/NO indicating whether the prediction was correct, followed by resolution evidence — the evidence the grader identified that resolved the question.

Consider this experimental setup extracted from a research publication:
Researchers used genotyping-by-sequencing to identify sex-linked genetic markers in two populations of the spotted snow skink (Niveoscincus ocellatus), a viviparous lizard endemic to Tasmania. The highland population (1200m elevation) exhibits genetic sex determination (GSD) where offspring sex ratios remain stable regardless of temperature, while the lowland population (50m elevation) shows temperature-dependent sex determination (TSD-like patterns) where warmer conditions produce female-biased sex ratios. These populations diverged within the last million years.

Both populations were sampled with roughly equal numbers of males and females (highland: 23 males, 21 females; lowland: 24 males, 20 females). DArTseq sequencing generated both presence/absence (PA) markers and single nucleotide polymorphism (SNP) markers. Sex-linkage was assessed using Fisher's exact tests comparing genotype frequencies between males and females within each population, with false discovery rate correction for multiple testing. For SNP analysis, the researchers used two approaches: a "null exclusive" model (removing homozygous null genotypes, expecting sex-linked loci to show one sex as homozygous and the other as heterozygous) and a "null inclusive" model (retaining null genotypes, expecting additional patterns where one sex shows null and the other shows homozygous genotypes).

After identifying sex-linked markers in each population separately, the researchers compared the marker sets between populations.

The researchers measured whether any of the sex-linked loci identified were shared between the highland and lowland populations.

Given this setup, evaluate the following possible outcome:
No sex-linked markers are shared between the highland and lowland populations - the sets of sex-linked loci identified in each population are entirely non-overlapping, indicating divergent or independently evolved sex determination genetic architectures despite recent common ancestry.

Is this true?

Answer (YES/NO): NO